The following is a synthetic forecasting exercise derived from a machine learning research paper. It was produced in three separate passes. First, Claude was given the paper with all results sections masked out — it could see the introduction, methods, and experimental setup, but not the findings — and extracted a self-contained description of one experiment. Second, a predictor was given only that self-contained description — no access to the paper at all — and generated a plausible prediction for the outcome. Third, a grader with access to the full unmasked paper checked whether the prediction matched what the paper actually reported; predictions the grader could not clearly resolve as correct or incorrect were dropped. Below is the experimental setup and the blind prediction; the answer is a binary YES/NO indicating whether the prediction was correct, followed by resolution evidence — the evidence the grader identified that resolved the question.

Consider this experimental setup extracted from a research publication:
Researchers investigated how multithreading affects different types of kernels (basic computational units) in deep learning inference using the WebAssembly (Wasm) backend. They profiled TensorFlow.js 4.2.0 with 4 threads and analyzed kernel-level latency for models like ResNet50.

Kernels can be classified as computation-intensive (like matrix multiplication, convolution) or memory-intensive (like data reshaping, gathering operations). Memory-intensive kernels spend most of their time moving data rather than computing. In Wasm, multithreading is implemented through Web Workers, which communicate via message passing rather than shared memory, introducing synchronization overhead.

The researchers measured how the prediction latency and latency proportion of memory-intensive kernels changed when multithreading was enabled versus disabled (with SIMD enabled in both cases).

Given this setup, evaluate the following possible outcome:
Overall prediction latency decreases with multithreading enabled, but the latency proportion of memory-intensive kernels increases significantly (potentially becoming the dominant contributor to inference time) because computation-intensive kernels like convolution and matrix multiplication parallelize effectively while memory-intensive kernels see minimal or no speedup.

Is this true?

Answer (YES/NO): NO